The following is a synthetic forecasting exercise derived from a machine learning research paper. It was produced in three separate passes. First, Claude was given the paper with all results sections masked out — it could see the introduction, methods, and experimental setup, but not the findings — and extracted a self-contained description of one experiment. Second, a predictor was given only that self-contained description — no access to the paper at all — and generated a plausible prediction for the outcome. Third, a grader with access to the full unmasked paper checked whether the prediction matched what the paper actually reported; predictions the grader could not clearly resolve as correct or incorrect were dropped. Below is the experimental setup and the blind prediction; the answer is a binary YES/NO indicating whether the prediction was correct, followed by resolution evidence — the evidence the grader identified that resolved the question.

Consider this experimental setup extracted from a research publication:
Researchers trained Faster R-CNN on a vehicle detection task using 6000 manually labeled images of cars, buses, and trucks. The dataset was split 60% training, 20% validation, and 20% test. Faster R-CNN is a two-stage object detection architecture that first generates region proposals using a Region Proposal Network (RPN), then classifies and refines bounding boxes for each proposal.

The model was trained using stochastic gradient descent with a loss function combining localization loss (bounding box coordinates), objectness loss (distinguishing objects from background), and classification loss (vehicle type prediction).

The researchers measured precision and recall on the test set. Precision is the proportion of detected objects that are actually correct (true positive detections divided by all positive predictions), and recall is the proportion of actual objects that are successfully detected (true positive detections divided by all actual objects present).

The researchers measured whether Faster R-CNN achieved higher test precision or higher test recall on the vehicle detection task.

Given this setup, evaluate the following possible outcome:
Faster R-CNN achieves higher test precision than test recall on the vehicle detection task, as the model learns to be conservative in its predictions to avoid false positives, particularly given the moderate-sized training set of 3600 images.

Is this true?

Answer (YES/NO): YES